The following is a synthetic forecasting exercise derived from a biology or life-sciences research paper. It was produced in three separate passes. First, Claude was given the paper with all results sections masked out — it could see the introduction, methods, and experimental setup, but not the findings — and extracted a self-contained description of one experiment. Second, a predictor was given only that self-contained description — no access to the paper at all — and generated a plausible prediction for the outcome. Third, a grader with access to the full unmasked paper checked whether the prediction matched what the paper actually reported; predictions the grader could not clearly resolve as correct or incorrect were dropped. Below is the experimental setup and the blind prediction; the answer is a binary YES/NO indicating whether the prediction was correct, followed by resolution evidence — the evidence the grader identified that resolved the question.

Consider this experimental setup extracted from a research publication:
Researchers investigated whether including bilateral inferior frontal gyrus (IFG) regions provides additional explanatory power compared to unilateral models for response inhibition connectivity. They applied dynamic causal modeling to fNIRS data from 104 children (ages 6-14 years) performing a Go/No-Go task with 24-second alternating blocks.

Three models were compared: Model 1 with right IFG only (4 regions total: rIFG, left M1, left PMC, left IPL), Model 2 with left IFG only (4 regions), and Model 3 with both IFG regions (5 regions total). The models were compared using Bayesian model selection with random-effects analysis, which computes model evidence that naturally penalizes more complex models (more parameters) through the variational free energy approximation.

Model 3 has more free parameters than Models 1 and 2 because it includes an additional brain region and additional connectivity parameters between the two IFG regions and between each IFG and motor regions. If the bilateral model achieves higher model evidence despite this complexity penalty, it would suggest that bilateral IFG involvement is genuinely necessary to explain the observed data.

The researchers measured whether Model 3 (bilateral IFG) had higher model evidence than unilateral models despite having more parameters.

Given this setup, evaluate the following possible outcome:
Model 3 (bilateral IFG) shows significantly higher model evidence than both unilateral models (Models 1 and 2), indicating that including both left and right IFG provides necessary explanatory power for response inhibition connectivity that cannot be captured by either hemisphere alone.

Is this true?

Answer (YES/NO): NO